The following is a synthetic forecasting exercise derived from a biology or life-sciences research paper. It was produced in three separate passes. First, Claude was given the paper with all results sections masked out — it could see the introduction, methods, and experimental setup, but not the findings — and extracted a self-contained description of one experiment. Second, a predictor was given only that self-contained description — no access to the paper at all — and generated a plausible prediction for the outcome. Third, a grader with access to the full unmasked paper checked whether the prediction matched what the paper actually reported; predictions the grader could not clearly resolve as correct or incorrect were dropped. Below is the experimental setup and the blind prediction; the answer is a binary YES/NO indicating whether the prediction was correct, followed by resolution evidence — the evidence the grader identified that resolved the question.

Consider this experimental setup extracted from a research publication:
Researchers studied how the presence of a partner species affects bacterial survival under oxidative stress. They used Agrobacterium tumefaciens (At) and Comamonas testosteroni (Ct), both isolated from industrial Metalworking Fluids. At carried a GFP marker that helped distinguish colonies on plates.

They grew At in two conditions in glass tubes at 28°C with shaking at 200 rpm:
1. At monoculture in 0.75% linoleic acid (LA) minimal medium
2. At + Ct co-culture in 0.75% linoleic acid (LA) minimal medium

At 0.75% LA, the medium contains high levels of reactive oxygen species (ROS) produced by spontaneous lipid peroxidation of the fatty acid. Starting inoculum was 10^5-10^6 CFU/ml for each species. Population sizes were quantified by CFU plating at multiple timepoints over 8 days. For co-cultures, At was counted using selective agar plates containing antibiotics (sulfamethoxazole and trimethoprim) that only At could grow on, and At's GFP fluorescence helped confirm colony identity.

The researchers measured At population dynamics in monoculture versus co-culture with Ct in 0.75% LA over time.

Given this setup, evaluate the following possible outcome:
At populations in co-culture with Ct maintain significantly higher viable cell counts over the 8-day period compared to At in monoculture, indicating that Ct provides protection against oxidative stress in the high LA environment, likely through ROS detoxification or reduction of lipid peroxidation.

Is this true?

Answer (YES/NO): YES